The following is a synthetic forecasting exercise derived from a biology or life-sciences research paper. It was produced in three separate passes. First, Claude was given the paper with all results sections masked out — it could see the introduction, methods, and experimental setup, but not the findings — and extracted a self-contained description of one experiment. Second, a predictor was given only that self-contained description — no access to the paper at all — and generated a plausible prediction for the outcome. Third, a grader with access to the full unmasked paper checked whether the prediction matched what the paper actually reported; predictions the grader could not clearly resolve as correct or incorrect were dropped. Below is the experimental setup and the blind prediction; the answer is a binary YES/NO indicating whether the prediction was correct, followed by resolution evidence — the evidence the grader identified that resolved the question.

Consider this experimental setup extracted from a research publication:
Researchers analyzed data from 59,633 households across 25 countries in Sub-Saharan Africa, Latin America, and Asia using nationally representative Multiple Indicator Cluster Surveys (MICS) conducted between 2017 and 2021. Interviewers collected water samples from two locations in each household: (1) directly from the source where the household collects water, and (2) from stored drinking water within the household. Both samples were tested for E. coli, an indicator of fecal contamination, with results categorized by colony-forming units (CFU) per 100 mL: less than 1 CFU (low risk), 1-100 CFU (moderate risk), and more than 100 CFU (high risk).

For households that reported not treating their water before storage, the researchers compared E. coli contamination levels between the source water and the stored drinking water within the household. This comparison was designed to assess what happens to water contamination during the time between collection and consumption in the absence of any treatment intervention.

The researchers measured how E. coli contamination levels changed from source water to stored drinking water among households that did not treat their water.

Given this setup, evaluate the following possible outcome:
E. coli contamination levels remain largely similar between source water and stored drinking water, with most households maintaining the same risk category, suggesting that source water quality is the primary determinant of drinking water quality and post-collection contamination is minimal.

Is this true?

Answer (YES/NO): NO